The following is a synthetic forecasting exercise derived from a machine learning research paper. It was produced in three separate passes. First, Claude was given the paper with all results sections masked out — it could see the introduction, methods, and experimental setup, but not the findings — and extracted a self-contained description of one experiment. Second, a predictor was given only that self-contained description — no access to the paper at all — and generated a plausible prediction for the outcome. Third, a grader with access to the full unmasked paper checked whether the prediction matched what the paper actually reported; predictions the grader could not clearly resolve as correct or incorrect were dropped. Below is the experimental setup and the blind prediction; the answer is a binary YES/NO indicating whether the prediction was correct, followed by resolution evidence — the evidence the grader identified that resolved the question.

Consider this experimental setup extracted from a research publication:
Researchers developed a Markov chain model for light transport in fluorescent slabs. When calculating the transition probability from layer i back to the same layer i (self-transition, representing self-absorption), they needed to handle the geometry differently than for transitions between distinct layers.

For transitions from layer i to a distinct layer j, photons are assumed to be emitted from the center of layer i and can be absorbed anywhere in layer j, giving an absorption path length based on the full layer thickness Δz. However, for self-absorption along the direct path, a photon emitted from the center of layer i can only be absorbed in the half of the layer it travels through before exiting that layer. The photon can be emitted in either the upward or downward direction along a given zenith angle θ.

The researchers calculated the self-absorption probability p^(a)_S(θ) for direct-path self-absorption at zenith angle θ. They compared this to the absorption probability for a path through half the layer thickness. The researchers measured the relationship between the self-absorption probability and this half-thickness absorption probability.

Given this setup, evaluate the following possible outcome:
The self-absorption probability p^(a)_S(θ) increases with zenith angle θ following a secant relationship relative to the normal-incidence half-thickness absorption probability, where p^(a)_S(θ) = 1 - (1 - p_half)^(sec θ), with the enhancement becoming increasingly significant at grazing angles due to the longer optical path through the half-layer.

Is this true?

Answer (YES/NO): NO